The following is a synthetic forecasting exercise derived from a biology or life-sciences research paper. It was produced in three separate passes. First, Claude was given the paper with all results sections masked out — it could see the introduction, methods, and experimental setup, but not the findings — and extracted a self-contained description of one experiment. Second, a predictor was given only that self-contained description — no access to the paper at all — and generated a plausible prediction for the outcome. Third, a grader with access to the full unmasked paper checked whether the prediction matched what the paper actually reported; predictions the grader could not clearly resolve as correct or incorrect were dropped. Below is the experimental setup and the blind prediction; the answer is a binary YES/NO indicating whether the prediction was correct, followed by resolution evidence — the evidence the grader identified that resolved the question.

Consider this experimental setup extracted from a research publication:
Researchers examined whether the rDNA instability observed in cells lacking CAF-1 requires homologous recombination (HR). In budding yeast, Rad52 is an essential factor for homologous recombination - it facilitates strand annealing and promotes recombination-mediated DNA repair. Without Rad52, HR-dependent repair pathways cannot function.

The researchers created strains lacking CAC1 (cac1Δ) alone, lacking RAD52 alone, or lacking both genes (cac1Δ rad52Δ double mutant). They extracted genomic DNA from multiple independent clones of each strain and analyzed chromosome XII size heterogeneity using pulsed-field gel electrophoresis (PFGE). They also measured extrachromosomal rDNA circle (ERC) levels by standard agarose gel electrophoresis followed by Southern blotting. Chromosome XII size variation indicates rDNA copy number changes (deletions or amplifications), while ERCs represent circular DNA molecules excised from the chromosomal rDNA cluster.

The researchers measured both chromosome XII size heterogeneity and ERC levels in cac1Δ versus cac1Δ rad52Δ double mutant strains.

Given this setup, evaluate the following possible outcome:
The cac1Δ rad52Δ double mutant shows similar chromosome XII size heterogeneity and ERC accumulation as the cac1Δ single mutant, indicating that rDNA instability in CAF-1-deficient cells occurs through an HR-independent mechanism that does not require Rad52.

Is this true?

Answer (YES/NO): NO